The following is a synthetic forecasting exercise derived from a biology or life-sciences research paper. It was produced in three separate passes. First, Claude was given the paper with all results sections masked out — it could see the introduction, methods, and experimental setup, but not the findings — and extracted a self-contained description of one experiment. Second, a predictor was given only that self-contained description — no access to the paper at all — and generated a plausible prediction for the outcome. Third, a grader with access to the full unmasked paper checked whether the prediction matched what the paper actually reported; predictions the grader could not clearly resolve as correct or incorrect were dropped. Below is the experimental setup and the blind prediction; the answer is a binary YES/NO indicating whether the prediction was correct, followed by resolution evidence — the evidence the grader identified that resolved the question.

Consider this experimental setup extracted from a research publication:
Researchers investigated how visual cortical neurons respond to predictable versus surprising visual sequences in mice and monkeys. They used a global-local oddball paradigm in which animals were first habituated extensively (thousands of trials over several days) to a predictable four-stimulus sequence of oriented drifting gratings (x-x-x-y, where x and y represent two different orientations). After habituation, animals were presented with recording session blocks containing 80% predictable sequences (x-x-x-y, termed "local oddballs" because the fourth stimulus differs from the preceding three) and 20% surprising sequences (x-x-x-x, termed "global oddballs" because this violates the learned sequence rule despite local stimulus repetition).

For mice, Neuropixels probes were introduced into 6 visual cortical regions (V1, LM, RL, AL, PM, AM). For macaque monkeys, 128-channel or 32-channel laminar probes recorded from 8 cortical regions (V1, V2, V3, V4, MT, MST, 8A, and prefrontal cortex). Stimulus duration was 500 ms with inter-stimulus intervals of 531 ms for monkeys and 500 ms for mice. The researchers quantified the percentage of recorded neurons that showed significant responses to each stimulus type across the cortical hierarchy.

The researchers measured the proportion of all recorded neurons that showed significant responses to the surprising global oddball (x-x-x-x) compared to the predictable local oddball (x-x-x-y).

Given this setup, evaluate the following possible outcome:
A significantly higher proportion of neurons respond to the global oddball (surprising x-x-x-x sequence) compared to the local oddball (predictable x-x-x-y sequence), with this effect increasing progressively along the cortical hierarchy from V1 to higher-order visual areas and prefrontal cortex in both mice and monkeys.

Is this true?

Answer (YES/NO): NO